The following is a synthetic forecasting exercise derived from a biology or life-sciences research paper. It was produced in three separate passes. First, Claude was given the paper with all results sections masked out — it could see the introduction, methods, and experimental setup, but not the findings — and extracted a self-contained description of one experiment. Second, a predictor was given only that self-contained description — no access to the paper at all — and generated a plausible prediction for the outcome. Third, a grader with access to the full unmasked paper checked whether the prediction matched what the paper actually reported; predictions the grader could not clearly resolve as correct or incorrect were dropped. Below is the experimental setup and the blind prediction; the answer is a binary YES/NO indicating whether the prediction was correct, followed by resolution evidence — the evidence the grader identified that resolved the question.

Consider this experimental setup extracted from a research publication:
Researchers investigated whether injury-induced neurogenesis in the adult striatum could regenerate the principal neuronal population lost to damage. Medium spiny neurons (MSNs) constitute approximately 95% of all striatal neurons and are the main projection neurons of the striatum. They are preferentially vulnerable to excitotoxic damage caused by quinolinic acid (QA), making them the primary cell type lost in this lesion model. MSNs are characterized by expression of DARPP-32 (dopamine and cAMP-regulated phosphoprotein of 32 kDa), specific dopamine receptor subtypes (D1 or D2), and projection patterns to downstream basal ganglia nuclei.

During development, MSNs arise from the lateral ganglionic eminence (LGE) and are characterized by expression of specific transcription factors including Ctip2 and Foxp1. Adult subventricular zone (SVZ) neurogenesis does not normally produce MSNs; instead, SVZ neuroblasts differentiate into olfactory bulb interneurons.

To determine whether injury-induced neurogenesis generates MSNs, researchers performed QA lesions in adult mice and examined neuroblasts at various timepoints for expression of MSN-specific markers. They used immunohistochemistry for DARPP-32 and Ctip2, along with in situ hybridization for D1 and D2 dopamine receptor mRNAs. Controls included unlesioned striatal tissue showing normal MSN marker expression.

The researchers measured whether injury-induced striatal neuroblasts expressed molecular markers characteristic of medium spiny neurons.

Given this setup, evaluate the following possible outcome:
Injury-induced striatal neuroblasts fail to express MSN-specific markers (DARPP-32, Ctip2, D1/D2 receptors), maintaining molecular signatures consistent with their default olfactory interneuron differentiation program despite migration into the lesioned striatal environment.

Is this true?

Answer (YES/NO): YES